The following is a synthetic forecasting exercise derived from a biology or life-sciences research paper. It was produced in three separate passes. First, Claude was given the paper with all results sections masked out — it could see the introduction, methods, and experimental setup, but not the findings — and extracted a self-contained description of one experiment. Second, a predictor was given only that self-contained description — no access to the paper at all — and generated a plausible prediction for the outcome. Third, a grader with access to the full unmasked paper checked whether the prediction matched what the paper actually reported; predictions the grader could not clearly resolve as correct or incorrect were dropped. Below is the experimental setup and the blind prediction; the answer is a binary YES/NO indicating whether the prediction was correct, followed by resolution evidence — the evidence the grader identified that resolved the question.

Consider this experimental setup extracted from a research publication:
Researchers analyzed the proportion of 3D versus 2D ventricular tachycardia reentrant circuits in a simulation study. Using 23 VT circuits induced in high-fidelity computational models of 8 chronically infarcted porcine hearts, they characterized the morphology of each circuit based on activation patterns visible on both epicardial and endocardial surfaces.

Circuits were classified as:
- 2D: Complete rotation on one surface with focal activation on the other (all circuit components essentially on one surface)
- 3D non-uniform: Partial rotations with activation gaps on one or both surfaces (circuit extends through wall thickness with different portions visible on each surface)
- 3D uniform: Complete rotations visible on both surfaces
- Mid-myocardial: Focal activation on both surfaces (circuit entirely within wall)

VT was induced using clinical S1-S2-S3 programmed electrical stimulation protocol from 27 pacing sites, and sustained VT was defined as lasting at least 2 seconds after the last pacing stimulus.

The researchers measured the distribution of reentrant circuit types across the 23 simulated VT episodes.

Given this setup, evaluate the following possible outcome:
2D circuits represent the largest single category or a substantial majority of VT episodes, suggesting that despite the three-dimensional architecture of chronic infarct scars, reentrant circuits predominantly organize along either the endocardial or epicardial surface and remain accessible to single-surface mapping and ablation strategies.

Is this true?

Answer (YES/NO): NO